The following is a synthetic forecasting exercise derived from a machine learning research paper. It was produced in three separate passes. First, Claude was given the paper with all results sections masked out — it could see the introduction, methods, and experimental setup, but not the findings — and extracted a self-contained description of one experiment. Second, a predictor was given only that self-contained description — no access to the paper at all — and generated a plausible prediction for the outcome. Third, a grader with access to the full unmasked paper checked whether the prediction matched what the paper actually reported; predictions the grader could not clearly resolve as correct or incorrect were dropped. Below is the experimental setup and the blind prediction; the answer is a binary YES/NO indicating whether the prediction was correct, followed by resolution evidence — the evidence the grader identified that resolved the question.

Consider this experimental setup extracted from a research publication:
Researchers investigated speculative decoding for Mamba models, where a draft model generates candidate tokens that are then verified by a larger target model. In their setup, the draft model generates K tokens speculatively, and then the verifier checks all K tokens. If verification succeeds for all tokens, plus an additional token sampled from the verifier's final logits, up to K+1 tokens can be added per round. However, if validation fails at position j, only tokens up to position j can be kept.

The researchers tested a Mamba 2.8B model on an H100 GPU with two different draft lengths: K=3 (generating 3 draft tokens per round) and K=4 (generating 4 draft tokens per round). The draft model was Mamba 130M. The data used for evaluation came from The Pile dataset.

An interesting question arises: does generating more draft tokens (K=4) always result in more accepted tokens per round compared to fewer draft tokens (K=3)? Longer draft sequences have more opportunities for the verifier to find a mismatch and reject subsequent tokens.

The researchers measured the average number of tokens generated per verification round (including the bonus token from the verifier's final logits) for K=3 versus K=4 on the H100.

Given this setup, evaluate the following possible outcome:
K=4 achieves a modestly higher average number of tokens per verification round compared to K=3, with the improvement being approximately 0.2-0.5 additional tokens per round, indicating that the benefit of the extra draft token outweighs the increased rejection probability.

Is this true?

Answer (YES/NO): NO